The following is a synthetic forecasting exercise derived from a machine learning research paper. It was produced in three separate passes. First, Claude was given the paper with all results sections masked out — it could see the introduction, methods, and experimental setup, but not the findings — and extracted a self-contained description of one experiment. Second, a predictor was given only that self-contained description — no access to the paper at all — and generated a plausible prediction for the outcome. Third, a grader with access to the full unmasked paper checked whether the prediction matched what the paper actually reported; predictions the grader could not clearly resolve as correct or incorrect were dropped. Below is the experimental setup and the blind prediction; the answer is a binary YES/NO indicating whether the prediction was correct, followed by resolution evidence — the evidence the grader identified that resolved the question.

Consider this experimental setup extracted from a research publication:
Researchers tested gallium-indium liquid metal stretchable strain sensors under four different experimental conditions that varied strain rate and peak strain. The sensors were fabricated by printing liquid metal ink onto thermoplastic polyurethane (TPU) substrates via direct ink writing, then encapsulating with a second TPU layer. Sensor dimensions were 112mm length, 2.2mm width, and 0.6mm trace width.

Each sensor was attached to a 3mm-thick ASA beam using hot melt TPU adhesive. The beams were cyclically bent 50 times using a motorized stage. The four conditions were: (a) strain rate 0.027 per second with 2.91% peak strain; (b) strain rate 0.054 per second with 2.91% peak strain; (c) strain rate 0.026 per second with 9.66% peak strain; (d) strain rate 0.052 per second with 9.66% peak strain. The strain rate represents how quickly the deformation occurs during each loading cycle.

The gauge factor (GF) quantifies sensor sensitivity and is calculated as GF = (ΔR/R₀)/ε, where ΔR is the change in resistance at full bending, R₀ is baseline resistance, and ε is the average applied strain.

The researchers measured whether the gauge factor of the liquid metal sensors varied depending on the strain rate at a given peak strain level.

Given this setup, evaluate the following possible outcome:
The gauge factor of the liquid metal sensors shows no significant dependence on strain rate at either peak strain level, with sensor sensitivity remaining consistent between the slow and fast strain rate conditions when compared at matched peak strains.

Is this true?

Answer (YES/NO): NO